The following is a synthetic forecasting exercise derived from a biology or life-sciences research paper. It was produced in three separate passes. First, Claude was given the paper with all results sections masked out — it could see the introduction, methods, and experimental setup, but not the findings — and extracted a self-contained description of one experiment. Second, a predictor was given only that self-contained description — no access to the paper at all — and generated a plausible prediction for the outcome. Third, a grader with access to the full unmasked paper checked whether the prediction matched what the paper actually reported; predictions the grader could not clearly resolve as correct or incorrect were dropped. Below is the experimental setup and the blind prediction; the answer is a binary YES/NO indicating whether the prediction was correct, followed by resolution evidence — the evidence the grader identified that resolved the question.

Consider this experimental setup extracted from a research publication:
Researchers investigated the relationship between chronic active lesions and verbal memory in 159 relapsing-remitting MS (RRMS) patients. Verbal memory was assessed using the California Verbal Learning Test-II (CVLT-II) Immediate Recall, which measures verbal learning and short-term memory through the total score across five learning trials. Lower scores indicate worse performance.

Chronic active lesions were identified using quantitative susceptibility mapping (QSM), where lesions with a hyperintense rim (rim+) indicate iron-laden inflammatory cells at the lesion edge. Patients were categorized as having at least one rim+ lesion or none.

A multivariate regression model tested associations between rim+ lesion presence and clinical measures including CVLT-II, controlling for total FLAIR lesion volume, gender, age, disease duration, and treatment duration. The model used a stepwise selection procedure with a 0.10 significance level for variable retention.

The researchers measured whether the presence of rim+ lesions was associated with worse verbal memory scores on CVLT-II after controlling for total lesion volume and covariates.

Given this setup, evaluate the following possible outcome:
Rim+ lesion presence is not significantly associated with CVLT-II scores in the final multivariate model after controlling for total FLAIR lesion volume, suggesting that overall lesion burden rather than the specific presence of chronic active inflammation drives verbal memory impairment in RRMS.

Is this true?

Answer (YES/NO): NO